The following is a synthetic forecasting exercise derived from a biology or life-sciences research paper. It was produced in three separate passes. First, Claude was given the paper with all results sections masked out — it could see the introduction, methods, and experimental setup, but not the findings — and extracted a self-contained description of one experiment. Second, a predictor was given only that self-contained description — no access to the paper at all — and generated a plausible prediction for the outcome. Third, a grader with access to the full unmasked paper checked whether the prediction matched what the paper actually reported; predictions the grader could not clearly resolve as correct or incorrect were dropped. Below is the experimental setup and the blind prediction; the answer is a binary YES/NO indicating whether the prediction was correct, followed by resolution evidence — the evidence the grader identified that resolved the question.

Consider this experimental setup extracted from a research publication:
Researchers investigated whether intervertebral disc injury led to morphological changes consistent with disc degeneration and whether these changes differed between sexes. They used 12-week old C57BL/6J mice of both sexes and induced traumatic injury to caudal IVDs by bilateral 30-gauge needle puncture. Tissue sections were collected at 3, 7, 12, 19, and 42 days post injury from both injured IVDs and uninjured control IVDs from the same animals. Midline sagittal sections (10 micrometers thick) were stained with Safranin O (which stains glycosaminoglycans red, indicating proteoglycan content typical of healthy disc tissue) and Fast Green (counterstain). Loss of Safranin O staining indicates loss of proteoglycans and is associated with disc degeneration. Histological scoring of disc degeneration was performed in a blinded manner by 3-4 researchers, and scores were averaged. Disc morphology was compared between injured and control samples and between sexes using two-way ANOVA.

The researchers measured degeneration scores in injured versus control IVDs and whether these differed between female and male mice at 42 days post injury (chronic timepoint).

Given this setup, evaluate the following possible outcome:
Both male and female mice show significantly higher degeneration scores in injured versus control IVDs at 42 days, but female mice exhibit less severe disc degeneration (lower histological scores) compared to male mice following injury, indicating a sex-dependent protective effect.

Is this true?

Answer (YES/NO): YES